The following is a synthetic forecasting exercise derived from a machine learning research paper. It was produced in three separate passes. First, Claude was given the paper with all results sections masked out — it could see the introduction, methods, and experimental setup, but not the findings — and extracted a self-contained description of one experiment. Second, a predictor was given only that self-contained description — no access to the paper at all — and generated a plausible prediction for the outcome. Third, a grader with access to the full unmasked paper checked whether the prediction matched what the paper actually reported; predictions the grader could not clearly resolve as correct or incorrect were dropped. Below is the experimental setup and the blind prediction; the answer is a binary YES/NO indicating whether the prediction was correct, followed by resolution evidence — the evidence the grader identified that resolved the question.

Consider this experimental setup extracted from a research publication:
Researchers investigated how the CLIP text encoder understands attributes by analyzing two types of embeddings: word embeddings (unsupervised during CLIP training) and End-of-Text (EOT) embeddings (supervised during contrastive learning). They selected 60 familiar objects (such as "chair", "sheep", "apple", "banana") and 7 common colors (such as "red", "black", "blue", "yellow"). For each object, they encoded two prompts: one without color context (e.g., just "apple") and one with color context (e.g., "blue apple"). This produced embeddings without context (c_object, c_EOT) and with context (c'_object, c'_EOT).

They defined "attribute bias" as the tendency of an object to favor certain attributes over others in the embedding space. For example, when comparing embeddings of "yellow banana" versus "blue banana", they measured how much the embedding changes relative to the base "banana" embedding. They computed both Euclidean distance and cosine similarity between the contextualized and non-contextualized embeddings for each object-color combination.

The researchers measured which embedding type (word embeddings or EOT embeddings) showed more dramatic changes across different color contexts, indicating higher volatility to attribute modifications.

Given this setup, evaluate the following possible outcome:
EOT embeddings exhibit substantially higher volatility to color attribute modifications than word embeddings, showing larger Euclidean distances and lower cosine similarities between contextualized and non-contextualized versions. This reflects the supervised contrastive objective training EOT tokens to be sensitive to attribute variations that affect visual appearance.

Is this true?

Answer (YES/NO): NO